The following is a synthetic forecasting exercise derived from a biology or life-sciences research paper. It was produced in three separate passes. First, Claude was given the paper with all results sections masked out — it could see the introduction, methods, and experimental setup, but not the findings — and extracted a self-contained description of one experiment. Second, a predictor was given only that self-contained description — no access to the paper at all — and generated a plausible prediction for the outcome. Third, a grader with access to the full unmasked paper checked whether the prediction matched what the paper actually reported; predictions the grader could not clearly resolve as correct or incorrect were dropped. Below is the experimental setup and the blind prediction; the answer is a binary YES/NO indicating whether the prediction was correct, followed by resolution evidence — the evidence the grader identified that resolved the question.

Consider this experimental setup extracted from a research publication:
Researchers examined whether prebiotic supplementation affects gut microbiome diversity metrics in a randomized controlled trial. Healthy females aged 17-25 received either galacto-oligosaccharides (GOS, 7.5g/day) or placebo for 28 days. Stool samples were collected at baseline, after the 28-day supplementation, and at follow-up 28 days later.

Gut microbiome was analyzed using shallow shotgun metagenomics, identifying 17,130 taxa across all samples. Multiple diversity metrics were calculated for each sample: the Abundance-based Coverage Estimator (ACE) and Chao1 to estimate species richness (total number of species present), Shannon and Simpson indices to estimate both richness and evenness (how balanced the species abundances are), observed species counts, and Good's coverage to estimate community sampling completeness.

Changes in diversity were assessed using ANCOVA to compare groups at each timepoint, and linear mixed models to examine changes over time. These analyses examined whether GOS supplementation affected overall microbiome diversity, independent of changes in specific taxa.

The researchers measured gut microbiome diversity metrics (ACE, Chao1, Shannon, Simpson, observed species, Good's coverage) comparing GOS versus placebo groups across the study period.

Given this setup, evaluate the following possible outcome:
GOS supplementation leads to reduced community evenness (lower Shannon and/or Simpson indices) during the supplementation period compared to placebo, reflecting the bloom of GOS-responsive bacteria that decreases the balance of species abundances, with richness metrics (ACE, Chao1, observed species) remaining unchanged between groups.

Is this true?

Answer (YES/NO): NO